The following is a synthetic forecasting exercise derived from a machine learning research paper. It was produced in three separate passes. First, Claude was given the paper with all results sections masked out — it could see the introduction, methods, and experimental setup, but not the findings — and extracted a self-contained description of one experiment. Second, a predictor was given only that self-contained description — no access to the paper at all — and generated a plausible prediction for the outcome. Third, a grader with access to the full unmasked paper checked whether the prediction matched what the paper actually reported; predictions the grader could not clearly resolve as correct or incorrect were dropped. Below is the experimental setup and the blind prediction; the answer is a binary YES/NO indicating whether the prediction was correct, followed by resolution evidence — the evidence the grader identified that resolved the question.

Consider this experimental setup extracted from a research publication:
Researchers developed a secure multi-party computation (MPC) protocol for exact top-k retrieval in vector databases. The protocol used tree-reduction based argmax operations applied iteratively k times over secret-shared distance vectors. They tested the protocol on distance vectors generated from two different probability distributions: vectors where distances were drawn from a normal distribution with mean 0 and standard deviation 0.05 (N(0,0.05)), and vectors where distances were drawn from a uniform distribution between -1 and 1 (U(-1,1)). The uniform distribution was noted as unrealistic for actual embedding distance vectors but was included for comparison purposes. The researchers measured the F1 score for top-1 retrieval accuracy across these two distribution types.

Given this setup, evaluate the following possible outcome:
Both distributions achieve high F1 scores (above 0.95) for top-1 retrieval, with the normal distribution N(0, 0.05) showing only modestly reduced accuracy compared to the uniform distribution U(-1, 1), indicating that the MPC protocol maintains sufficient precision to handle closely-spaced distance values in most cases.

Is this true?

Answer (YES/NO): NO